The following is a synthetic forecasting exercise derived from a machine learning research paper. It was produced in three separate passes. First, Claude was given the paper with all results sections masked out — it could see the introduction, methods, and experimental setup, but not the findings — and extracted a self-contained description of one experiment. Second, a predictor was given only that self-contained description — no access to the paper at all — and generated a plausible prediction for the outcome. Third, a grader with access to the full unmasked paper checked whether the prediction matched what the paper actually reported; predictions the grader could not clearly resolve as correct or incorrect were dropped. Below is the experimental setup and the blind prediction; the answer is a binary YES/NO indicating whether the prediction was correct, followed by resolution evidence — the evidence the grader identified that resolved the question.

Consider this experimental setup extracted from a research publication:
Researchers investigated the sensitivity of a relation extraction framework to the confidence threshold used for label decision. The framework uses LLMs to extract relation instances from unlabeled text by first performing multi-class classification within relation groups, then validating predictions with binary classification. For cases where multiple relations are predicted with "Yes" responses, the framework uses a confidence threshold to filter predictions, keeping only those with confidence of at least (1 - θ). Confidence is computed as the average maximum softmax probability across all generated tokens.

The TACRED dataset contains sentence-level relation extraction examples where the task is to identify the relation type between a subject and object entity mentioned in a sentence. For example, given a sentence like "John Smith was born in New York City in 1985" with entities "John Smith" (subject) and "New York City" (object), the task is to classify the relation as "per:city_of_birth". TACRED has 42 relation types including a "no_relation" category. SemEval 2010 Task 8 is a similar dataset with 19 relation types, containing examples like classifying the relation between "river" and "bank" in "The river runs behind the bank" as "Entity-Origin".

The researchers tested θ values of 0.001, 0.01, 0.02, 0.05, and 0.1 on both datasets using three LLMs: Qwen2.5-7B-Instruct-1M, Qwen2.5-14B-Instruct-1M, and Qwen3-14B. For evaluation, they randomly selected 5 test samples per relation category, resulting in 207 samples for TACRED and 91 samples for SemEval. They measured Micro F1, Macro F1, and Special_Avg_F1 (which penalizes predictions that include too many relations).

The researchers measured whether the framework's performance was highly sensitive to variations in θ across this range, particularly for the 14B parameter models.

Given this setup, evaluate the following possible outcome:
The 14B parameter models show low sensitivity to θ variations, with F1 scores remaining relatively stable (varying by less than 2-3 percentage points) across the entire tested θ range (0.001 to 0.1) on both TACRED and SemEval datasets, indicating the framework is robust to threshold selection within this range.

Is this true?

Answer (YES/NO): NO